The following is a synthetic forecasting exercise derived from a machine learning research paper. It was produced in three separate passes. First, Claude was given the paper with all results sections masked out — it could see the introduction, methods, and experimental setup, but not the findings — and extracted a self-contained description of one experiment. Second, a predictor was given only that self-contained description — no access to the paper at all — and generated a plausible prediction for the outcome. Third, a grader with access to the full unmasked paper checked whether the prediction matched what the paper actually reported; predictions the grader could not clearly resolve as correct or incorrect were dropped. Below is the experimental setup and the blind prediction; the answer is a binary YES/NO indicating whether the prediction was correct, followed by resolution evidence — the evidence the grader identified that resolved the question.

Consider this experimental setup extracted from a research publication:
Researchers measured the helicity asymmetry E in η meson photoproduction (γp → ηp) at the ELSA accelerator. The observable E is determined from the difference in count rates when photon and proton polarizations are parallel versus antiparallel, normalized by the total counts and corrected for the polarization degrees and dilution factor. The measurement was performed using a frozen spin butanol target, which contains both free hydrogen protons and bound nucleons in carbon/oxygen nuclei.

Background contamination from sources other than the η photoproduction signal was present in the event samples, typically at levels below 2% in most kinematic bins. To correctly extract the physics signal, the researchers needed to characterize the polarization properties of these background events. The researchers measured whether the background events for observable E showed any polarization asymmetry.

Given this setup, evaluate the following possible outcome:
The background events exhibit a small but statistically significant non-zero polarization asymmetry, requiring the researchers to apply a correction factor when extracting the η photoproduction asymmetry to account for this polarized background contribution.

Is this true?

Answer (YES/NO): NO